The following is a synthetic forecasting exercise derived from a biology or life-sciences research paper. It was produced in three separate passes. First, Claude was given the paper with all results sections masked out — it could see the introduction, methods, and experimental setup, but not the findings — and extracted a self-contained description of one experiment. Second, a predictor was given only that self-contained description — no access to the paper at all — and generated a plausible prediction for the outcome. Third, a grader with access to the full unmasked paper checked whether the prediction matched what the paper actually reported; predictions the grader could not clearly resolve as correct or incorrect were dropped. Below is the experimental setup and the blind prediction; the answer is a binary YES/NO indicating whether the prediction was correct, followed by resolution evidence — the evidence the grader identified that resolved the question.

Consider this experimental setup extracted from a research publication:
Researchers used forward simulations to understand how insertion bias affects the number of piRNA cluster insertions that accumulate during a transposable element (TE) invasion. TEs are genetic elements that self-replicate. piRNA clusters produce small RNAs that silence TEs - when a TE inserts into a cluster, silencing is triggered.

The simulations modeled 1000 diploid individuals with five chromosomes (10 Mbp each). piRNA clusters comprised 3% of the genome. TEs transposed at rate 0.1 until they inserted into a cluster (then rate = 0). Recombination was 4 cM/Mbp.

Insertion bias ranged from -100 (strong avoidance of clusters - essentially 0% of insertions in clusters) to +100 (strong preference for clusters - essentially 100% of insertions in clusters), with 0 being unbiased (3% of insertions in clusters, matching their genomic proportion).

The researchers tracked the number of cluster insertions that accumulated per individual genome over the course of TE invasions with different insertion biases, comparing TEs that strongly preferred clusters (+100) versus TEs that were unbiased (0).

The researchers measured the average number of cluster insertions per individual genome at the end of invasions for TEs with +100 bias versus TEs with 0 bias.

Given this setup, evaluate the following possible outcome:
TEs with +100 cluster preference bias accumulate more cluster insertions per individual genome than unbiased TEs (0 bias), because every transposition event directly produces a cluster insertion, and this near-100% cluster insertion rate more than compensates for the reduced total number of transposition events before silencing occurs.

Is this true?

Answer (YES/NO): NO